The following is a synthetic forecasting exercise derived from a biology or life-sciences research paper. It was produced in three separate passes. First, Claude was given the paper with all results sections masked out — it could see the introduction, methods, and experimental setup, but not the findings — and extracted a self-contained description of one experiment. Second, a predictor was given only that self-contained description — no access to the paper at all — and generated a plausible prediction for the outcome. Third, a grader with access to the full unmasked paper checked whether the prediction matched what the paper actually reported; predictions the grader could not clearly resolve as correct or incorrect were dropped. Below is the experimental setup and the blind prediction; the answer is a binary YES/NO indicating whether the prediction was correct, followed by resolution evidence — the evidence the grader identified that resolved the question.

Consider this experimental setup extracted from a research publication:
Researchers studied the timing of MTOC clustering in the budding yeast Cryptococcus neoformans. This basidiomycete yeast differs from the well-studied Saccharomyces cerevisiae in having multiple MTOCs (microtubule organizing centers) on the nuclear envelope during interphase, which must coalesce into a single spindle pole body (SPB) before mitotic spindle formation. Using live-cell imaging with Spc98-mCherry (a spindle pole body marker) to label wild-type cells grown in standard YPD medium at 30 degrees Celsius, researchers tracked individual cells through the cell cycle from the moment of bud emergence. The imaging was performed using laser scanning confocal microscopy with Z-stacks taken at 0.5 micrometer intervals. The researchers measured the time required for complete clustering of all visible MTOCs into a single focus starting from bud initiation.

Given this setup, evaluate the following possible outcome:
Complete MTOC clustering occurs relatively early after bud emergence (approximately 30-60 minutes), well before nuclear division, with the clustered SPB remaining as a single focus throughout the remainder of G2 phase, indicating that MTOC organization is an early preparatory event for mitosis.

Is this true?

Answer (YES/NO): NO